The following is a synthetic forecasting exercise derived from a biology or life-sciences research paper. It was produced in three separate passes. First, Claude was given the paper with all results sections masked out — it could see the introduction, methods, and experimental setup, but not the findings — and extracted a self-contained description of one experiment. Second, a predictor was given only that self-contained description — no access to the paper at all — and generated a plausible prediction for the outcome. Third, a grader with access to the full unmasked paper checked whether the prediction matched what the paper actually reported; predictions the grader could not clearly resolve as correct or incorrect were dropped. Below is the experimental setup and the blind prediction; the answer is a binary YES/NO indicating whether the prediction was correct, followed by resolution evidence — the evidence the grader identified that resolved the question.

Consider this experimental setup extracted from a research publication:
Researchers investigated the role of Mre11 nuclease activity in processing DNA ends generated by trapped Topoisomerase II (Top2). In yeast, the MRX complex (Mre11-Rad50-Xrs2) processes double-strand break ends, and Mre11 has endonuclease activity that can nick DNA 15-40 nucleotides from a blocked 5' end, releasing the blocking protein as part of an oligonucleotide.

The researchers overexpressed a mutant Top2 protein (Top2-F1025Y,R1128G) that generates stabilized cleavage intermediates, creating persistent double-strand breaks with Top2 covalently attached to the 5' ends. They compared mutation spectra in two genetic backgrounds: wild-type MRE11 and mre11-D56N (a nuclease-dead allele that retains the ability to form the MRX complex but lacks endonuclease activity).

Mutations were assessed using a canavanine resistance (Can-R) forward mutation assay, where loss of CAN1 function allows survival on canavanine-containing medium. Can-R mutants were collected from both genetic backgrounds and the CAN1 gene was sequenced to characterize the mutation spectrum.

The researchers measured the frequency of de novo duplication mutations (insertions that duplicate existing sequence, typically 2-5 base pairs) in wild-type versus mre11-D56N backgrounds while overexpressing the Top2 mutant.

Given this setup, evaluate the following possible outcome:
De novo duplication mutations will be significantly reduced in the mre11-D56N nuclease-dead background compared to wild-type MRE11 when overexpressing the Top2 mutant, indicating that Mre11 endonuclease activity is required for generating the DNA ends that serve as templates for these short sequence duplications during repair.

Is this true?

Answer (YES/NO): NO